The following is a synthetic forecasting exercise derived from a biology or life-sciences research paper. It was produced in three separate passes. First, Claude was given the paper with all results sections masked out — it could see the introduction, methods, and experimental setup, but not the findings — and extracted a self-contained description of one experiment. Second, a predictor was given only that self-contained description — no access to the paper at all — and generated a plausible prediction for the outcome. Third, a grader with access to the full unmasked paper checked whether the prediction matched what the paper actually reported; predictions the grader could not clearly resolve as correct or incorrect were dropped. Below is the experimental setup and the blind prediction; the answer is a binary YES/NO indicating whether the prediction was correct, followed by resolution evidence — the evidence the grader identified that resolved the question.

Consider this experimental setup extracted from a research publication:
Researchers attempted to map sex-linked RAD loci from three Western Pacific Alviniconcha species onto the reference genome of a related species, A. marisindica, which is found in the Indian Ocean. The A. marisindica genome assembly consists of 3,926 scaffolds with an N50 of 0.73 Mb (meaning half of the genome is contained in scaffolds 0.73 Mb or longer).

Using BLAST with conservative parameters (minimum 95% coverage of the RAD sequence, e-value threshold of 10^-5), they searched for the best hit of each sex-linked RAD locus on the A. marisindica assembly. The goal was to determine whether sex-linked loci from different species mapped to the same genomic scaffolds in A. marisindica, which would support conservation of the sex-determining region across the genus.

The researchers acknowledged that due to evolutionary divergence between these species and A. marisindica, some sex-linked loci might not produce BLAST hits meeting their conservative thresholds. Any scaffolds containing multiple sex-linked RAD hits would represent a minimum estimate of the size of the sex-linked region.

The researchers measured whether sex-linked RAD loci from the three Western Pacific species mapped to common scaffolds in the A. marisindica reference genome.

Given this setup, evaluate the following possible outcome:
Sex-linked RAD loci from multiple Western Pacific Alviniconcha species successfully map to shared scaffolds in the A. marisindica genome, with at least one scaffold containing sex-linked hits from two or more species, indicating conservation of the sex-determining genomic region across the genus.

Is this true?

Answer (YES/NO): YES